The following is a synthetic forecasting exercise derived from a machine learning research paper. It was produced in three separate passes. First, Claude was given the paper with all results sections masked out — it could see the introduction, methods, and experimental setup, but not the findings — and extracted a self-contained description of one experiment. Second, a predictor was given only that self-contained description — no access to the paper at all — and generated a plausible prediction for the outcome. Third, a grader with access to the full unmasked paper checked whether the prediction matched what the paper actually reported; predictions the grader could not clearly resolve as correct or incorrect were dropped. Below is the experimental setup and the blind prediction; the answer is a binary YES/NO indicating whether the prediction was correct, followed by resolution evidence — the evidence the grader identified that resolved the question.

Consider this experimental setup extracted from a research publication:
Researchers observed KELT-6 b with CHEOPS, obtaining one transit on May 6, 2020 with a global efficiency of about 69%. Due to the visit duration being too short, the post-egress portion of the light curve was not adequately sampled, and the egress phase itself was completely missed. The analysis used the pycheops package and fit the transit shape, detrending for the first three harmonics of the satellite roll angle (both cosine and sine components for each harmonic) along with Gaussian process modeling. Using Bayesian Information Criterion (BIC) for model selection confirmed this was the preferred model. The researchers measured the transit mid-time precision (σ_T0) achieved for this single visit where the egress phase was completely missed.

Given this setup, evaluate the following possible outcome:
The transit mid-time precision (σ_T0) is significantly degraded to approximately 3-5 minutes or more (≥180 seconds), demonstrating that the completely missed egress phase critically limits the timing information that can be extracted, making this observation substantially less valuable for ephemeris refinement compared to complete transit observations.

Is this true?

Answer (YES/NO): NO